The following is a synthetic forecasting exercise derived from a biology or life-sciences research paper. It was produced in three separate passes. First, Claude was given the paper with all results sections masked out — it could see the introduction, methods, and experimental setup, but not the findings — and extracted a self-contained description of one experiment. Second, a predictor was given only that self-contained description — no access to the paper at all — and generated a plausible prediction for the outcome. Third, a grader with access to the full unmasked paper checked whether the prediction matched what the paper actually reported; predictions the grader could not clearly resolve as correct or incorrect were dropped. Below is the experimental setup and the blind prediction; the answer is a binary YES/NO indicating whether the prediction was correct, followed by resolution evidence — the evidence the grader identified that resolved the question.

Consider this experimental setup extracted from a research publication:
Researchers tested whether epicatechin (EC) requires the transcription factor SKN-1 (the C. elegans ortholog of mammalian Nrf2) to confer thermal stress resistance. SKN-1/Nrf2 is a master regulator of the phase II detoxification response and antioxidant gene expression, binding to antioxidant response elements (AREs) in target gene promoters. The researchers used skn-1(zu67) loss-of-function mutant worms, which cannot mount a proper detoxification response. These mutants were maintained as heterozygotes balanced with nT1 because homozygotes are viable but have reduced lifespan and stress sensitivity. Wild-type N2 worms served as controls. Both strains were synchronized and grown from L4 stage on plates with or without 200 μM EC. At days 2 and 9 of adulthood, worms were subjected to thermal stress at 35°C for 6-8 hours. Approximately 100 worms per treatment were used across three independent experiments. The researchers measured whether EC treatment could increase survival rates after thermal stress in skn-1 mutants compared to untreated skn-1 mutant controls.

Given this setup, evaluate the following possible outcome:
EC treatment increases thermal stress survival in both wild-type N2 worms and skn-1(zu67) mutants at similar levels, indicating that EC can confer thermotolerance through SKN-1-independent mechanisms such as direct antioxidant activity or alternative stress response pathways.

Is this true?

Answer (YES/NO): NO